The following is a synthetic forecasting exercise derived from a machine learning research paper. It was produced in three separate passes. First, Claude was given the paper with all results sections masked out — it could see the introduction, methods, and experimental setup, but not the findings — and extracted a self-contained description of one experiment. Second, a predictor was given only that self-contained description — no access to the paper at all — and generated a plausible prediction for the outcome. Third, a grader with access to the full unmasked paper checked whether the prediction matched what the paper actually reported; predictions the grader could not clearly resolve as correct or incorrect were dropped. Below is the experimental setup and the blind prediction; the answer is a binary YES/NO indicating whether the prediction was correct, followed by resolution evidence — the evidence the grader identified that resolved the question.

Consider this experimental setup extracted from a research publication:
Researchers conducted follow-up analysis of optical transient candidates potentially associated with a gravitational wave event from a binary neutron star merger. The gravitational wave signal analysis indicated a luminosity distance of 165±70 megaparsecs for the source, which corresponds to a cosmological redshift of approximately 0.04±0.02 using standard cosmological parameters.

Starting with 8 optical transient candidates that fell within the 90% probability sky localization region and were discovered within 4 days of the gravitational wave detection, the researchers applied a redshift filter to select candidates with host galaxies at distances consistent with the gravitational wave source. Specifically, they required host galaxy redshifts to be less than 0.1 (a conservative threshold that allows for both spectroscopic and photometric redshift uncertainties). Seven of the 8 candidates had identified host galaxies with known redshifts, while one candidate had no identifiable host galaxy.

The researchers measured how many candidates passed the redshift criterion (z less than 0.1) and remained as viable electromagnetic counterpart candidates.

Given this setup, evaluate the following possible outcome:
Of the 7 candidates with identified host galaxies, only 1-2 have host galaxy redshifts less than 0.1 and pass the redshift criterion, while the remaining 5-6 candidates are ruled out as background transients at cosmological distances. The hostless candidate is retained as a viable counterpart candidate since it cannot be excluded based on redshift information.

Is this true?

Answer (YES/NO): NO